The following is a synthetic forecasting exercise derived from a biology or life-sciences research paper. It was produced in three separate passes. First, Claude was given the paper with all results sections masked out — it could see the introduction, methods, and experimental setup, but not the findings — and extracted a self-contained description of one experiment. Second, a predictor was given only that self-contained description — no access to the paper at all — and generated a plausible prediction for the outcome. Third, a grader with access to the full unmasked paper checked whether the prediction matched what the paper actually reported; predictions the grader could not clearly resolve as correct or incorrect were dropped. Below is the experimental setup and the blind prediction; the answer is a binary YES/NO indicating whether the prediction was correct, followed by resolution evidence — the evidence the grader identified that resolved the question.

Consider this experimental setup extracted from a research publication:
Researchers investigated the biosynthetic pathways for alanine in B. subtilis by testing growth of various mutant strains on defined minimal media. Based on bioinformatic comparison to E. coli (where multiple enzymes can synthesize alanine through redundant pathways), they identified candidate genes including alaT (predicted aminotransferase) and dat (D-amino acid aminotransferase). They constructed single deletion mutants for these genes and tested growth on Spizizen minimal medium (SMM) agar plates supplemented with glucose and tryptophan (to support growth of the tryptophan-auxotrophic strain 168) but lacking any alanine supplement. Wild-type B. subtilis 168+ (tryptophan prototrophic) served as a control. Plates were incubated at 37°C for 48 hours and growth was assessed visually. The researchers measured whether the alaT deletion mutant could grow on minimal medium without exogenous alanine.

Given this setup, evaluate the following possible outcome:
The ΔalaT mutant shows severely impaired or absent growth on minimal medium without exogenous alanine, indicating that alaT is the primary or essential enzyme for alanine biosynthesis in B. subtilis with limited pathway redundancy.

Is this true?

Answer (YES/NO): YES